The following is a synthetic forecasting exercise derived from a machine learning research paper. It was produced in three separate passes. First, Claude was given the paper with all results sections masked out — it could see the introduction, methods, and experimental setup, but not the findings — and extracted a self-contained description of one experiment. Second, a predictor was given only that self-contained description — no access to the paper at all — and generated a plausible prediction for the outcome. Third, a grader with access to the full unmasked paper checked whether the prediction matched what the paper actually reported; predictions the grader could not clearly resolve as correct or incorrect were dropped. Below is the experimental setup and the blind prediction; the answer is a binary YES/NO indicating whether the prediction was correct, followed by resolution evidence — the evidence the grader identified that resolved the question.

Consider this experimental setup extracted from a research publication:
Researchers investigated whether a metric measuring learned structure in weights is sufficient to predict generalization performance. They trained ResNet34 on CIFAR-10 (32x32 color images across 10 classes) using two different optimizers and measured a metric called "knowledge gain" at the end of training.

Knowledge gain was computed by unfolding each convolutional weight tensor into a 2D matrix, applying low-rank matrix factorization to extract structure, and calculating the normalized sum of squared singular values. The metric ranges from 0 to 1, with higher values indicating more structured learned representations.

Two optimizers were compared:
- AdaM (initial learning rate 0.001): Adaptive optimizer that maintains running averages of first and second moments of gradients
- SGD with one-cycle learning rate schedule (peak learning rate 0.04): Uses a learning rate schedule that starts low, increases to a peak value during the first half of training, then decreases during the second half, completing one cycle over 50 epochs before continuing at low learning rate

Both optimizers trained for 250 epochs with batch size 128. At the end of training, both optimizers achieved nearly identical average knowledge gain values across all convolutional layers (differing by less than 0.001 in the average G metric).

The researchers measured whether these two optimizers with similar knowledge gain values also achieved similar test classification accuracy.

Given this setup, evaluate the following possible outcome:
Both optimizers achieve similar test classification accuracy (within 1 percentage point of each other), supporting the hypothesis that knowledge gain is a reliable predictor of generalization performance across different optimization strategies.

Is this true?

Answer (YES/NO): NO